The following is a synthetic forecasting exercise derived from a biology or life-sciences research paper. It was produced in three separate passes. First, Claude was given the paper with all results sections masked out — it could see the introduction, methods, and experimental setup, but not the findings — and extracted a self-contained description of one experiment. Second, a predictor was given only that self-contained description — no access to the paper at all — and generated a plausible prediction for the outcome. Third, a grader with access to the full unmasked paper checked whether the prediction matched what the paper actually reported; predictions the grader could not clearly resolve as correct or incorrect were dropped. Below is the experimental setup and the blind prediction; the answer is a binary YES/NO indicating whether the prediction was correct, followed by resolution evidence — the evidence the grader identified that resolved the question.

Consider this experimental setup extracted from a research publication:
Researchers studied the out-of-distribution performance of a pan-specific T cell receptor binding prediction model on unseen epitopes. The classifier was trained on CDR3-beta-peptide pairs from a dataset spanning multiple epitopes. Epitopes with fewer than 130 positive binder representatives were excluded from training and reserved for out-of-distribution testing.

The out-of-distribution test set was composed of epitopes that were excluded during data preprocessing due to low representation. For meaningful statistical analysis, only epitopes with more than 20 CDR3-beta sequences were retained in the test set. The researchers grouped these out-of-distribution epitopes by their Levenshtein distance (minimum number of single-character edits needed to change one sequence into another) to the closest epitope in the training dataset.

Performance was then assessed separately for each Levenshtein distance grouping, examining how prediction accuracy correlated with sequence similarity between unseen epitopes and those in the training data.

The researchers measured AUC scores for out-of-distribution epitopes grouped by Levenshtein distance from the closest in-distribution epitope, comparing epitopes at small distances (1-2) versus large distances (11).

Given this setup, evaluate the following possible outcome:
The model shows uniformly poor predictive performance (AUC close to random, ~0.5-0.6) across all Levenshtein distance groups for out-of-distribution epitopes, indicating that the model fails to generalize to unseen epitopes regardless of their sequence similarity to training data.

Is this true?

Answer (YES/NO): NO